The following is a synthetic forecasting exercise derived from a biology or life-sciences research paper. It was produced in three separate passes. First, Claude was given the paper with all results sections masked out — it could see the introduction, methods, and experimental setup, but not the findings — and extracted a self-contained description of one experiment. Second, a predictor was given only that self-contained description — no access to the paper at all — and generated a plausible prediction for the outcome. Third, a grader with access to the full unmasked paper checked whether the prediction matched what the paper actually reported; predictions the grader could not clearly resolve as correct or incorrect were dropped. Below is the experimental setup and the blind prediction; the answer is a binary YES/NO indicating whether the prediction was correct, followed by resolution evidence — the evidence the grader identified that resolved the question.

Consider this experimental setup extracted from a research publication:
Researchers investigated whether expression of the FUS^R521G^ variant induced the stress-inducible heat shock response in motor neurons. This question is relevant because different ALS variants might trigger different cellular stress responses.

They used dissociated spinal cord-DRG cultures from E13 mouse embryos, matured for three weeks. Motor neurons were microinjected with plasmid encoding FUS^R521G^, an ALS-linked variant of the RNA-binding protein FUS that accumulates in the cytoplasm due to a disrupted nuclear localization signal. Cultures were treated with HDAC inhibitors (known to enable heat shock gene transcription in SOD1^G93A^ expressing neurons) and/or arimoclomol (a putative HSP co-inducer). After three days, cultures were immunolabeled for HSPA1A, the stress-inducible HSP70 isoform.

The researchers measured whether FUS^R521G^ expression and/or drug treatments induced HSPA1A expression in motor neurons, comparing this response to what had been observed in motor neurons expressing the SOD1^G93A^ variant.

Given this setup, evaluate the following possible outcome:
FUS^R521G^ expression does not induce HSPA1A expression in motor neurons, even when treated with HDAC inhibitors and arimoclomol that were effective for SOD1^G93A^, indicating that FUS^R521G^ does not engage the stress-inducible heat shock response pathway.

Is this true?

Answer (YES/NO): YES